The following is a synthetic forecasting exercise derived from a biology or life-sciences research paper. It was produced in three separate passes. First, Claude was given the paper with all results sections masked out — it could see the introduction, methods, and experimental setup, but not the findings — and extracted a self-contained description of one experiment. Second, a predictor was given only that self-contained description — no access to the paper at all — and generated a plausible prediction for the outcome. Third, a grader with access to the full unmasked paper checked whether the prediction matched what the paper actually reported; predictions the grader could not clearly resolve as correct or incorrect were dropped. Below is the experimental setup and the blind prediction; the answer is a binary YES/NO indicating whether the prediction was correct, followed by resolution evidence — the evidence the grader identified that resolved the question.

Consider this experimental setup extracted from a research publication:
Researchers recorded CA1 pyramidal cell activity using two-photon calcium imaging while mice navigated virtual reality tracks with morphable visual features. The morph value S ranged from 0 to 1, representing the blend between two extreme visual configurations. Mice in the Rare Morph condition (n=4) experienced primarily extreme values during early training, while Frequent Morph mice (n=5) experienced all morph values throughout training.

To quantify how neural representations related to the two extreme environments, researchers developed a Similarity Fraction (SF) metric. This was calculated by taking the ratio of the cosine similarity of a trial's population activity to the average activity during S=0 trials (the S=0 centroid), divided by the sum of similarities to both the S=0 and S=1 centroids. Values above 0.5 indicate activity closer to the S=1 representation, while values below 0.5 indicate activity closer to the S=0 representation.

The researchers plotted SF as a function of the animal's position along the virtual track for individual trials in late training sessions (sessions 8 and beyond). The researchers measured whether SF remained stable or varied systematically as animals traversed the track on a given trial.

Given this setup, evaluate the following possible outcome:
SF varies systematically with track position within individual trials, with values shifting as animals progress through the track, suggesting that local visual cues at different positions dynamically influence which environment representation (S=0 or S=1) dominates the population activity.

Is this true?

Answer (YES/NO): NO